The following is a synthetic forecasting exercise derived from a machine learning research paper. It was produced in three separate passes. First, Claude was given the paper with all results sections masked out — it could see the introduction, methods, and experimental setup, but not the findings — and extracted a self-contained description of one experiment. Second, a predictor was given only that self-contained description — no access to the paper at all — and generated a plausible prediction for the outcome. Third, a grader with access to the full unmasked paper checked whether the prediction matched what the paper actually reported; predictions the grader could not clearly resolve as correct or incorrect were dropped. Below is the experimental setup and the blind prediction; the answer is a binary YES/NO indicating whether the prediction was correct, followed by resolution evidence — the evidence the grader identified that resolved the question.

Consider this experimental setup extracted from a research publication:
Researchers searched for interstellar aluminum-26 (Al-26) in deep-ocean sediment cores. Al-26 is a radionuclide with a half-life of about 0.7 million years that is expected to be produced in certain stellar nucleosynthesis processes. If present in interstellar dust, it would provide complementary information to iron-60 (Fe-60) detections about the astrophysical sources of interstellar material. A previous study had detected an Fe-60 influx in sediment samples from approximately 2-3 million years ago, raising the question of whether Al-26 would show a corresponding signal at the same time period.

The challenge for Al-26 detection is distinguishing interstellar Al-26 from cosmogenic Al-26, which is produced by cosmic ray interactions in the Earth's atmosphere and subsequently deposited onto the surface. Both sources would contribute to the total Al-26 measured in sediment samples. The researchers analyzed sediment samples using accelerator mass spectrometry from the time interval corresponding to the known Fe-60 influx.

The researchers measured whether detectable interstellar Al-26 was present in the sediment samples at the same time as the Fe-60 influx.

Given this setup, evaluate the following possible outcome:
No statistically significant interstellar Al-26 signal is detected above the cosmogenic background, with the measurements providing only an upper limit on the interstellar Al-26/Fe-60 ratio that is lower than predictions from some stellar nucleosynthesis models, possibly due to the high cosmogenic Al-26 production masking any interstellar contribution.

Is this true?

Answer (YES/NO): NO